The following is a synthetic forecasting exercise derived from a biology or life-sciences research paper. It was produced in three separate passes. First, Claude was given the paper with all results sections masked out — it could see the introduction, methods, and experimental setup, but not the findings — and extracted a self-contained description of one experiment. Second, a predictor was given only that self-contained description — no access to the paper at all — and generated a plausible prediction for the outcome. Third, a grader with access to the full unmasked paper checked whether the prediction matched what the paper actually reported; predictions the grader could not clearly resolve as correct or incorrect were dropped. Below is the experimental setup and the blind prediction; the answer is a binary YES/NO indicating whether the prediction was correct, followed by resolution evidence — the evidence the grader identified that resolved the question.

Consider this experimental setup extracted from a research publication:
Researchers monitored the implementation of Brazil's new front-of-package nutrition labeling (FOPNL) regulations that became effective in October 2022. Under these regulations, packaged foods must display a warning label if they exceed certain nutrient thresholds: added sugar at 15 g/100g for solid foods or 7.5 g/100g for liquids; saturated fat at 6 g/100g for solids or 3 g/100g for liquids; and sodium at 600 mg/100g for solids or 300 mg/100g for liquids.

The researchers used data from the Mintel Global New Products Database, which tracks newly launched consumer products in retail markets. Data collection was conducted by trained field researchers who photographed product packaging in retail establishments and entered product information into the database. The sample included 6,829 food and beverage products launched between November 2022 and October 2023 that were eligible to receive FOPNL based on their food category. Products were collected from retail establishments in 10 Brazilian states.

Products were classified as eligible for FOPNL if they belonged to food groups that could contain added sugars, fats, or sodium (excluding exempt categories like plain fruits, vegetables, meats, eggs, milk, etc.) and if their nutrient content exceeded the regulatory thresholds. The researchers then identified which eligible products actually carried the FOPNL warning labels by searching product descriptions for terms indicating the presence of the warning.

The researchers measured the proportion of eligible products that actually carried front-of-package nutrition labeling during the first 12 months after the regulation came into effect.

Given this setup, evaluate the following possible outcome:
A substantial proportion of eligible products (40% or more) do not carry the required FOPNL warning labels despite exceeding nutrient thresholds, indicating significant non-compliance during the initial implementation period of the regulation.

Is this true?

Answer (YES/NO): YES